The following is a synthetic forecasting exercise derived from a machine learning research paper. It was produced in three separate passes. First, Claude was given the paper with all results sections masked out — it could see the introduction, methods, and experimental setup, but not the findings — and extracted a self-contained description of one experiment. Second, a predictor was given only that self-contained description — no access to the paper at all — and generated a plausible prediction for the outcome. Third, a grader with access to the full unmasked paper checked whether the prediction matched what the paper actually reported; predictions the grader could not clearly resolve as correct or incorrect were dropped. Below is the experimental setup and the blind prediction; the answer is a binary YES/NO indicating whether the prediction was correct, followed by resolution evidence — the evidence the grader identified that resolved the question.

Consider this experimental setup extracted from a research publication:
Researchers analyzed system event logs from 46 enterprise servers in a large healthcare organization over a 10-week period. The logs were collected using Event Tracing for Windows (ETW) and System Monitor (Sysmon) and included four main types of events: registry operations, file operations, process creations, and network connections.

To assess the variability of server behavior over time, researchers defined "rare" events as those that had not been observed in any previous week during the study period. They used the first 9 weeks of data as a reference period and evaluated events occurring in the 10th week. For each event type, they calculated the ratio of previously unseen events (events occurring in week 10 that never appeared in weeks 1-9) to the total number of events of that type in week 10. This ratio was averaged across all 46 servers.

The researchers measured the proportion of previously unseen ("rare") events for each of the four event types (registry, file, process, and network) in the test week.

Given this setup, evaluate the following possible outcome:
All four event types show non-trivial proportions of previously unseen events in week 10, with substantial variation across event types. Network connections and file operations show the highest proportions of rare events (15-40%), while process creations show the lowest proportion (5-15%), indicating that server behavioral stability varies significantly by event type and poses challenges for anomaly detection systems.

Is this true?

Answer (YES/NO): NO